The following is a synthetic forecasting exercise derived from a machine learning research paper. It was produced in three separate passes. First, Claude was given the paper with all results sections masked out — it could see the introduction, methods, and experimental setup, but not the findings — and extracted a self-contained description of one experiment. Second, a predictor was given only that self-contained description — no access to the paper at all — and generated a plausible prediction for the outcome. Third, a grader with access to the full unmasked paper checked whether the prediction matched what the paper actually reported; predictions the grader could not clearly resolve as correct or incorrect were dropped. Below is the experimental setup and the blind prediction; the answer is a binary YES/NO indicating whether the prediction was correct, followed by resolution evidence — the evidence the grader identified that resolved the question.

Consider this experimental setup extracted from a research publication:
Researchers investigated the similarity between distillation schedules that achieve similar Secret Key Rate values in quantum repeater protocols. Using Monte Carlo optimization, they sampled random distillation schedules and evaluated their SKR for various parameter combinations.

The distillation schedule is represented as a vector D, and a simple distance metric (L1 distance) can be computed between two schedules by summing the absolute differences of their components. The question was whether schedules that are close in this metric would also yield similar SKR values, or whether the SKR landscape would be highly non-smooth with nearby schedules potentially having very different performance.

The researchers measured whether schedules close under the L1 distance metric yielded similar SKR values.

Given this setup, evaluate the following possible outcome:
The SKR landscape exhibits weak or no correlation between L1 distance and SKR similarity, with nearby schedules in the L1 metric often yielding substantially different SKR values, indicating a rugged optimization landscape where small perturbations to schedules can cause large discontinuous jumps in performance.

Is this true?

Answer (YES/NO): NO